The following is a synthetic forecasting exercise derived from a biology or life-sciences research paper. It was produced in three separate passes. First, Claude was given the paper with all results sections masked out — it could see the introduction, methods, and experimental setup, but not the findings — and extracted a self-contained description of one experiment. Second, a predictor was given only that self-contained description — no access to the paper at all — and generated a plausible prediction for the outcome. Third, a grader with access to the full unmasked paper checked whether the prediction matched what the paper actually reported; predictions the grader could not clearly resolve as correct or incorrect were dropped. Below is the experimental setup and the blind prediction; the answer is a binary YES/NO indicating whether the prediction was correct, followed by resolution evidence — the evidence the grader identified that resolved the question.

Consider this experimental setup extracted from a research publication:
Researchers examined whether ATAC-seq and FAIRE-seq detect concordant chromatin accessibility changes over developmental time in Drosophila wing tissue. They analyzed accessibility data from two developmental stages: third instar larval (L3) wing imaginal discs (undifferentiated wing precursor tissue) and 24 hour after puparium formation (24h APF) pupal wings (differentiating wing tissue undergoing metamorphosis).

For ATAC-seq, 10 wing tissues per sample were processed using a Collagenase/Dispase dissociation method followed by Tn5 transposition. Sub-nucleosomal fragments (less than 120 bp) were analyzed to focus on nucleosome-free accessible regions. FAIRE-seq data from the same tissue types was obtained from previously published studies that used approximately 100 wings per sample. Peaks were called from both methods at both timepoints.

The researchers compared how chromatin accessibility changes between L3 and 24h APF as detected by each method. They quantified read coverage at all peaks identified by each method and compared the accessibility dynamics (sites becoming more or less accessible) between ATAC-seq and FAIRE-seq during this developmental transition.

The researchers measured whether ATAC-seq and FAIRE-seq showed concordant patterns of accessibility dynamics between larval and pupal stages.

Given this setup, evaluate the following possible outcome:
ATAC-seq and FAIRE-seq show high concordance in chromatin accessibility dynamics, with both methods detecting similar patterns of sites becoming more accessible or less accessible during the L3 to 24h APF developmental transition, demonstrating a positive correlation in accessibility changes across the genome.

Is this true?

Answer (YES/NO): YES